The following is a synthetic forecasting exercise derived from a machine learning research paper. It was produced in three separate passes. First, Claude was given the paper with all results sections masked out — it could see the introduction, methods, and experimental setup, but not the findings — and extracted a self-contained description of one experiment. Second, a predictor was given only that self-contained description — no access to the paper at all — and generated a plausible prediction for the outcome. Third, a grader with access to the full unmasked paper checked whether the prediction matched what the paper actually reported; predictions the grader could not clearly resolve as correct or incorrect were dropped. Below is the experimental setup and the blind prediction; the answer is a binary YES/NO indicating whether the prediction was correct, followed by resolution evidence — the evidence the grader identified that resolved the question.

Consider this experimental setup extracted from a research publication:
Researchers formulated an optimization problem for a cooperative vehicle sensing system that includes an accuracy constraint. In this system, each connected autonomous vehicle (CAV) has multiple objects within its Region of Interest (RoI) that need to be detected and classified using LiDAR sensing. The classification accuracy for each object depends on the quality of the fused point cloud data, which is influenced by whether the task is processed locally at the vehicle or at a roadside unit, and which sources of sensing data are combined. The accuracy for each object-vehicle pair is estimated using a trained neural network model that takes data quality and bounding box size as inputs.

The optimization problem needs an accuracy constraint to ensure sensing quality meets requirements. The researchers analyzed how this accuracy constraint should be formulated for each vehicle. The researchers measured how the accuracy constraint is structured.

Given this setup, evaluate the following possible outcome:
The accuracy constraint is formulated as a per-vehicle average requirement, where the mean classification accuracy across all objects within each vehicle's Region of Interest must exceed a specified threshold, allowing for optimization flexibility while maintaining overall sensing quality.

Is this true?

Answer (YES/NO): YES